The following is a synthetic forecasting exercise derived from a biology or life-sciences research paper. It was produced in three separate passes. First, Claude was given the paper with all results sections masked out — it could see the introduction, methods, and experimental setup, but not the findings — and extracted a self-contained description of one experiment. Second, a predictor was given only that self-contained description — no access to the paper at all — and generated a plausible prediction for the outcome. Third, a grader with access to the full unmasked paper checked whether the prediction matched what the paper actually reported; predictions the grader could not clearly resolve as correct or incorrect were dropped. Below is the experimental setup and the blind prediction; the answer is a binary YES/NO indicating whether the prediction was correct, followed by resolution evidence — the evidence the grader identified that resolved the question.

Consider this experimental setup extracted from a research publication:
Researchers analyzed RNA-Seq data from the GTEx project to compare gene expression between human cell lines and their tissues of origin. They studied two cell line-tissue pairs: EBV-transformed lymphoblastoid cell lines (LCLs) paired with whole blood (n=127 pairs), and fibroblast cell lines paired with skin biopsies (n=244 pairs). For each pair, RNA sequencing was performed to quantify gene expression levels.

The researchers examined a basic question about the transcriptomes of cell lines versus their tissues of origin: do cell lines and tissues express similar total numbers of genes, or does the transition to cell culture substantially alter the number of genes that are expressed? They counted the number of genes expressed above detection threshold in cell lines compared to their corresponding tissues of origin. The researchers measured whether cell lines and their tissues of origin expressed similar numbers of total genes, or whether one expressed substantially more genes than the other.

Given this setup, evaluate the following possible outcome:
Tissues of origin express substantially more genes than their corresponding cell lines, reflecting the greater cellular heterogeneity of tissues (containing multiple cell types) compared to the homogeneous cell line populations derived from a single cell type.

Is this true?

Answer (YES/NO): NO